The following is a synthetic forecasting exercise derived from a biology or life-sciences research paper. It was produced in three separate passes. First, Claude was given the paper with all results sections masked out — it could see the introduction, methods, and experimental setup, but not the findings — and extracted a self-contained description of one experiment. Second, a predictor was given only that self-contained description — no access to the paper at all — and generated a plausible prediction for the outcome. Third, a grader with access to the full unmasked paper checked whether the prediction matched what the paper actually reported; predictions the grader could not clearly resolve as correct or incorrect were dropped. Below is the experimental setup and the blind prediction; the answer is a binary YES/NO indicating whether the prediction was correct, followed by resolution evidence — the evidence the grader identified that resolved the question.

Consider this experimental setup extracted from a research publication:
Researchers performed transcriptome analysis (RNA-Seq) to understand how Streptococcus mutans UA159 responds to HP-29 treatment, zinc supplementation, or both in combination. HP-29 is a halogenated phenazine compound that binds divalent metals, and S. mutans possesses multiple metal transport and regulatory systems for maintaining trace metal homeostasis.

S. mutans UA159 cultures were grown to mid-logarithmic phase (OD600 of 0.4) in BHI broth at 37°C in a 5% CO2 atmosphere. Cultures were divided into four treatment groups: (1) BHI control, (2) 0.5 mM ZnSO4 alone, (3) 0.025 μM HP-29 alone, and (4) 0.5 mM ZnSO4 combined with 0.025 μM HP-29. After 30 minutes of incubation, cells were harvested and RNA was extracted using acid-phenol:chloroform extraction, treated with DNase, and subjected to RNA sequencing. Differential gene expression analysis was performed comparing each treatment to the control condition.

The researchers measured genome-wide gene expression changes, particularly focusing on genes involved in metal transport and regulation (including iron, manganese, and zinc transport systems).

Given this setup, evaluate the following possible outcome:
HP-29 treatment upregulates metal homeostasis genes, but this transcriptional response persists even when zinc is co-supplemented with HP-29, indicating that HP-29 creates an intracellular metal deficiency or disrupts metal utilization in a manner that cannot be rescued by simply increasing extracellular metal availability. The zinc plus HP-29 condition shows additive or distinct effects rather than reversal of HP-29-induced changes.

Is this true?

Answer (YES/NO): NO